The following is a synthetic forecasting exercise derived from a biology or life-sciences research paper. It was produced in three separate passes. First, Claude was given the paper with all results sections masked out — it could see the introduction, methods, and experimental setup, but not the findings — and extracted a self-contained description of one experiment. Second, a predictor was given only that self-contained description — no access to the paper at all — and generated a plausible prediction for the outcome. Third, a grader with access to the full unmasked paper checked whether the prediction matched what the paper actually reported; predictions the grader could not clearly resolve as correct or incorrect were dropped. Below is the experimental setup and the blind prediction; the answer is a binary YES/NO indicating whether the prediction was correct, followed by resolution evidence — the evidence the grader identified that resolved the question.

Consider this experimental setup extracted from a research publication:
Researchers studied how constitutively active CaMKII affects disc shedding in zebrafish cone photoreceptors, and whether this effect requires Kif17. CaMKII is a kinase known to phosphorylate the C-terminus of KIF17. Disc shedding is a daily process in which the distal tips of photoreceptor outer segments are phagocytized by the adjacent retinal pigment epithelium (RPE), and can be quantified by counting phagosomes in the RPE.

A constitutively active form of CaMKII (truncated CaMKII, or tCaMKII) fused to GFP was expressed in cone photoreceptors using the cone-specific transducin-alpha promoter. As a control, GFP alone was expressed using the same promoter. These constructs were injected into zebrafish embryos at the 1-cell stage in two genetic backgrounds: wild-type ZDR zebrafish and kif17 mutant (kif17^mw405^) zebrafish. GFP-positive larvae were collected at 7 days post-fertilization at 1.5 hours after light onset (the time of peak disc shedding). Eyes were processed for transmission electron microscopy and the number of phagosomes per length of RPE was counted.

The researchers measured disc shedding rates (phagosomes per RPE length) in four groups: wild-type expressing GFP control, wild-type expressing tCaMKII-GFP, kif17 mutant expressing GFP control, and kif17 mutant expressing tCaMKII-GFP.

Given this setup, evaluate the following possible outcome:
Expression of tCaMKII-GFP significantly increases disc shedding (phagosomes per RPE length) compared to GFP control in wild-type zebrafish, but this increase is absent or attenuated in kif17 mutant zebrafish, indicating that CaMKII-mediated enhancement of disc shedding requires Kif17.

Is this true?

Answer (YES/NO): YES